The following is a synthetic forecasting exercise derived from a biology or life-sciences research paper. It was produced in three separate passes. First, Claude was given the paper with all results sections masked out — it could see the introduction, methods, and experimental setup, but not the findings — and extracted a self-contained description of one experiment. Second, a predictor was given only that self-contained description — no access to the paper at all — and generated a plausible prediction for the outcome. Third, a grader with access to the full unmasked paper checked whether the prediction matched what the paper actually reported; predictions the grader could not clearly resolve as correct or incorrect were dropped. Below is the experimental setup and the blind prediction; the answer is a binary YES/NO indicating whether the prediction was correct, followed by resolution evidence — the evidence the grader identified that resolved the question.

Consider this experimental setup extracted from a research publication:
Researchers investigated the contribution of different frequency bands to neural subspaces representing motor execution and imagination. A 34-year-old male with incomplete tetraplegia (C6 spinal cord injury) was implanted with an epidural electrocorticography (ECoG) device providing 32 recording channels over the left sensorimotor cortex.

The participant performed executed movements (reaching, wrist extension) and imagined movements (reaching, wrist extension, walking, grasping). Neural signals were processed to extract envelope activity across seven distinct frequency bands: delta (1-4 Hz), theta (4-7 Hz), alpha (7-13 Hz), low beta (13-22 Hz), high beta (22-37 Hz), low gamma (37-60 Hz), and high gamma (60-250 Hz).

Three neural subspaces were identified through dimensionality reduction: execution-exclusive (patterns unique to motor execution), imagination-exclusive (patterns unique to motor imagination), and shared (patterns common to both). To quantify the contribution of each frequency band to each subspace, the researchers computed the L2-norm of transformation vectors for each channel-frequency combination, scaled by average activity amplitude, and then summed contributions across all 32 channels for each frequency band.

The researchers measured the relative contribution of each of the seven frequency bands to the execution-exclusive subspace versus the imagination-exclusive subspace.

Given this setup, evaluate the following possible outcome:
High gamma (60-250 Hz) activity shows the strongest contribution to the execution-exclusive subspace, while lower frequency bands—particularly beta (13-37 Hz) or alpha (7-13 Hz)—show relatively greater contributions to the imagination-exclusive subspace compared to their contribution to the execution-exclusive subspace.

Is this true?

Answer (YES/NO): YES